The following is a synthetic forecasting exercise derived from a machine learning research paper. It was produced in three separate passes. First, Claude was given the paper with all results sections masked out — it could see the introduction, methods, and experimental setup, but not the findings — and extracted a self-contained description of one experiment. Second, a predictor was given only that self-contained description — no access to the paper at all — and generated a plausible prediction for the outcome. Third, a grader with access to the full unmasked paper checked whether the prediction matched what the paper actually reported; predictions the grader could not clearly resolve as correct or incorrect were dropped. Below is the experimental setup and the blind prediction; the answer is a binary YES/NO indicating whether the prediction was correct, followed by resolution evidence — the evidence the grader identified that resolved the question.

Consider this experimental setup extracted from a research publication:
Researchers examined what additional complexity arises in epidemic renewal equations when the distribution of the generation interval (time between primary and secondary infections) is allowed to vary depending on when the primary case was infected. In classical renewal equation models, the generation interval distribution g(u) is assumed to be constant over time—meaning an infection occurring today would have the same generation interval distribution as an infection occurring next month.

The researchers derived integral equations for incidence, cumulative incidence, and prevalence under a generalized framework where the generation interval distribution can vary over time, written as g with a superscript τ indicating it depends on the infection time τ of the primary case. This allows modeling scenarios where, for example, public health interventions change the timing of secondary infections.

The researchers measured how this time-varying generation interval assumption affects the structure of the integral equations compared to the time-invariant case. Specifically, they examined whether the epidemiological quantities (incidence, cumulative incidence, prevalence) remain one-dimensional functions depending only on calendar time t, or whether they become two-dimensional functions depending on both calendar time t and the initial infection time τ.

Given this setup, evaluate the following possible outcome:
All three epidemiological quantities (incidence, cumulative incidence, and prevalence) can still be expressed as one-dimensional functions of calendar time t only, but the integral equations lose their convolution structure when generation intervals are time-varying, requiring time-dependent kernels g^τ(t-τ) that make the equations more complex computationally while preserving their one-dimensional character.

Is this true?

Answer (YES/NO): NO